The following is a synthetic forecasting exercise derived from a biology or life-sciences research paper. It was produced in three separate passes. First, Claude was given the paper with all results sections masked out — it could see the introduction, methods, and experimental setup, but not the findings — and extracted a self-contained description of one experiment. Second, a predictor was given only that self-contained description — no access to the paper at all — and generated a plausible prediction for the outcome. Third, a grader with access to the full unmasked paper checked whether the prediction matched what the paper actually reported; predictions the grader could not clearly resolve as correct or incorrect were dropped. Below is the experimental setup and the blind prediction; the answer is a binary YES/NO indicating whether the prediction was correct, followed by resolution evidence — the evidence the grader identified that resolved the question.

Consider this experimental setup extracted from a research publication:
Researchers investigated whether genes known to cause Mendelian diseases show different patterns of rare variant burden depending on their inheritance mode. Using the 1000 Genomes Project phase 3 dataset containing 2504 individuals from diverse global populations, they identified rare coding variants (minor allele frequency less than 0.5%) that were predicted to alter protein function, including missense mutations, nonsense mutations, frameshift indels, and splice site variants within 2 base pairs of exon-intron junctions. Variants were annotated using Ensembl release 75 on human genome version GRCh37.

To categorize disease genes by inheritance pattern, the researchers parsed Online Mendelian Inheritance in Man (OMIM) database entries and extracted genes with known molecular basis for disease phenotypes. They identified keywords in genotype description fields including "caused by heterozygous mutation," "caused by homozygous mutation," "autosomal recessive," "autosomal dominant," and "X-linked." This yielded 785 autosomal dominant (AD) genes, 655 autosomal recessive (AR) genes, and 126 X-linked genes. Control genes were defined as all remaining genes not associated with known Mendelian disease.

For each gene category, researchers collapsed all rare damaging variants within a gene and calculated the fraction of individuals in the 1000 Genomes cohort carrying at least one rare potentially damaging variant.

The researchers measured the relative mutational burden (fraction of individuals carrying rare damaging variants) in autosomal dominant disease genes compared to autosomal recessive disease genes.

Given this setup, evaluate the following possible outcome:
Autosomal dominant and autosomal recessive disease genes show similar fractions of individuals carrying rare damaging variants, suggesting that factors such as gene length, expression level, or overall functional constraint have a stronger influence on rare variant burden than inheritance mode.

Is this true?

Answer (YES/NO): YES